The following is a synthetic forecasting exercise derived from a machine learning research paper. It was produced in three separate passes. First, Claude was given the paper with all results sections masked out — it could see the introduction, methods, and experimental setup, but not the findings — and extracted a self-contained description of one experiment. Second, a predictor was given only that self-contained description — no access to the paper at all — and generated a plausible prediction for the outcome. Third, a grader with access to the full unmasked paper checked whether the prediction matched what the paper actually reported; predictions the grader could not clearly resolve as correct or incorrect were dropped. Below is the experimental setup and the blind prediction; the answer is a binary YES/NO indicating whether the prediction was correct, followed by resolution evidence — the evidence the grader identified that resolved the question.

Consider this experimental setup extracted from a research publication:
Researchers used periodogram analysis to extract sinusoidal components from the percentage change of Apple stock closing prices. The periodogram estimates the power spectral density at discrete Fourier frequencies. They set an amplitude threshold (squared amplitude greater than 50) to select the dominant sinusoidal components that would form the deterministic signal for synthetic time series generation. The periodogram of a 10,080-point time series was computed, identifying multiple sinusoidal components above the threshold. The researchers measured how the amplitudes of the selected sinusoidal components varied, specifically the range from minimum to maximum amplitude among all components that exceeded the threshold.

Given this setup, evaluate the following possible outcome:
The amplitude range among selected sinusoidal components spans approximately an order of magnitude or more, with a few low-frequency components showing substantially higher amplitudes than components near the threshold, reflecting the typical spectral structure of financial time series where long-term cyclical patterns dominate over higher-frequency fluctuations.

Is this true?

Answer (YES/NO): NO